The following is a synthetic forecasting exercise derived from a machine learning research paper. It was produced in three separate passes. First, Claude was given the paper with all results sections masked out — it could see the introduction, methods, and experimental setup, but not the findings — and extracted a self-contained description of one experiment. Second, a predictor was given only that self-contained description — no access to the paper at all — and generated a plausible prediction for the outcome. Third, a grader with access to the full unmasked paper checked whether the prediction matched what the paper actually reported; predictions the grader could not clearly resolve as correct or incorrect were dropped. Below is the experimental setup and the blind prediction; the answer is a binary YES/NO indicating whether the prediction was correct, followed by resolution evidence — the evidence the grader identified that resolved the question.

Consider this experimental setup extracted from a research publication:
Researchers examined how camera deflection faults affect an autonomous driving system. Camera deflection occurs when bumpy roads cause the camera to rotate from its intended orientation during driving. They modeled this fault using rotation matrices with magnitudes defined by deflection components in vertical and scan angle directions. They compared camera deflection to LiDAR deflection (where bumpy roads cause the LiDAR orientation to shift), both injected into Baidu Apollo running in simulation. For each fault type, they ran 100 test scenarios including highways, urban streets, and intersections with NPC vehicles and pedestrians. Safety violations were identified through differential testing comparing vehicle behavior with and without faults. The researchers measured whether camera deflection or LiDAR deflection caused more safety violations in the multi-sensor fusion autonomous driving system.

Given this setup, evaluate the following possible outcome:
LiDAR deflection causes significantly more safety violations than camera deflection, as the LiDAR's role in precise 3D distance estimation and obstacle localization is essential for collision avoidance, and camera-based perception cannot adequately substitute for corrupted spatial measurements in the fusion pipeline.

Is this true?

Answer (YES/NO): YES